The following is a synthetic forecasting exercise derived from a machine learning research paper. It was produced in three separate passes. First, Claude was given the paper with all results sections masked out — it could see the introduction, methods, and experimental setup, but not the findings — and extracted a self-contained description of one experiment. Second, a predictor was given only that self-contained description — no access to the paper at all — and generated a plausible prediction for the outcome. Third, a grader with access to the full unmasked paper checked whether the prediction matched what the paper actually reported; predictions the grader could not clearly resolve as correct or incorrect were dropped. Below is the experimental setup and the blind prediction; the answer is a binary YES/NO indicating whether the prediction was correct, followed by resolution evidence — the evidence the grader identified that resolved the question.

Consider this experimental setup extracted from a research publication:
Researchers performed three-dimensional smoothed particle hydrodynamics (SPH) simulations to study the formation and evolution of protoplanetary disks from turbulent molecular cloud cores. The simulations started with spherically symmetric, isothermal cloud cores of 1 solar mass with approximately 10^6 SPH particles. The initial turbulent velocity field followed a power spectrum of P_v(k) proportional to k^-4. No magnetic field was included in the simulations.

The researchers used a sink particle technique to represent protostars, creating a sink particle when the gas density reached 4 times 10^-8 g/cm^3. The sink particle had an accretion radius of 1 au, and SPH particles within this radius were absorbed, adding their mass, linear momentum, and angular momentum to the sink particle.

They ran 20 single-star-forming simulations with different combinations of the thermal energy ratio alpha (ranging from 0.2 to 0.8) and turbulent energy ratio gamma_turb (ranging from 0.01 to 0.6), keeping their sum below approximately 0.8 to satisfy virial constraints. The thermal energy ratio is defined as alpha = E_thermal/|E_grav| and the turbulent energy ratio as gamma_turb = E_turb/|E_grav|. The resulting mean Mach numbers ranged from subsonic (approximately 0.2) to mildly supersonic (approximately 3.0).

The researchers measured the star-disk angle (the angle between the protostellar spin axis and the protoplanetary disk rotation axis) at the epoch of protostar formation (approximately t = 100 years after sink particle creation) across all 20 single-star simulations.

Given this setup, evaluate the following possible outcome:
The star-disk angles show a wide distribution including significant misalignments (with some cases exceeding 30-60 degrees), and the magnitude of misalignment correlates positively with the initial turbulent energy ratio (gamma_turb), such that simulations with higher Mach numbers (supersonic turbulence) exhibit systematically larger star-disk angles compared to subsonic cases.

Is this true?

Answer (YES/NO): NO